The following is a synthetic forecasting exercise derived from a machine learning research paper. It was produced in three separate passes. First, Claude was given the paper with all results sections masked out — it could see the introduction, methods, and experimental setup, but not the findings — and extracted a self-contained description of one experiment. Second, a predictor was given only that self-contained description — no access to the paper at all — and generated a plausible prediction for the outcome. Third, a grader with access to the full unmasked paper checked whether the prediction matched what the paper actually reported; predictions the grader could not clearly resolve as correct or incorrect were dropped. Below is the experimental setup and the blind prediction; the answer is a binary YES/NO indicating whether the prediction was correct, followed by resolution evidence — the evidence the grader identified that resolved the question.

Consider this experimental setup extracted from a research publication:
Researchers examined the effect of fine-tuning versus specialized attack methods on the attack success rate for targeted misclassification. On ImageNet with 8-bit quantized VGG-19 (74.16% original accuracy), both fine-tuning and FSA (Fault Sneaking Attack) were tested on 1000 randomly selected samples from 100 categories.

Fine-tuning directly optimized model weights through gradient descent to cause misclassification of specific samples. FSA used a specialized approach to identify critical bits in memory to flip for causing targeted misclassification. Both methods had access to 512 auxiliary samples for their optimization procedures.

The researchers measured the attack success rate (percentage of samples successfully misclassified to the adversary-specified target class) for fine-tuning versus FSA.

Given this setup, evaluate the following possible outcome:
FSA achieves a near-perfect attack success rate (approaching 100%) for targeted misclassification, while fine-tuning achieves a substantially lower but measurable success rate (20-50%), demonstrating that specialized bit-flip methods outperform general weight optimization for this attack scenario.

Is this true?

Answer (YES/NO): NO